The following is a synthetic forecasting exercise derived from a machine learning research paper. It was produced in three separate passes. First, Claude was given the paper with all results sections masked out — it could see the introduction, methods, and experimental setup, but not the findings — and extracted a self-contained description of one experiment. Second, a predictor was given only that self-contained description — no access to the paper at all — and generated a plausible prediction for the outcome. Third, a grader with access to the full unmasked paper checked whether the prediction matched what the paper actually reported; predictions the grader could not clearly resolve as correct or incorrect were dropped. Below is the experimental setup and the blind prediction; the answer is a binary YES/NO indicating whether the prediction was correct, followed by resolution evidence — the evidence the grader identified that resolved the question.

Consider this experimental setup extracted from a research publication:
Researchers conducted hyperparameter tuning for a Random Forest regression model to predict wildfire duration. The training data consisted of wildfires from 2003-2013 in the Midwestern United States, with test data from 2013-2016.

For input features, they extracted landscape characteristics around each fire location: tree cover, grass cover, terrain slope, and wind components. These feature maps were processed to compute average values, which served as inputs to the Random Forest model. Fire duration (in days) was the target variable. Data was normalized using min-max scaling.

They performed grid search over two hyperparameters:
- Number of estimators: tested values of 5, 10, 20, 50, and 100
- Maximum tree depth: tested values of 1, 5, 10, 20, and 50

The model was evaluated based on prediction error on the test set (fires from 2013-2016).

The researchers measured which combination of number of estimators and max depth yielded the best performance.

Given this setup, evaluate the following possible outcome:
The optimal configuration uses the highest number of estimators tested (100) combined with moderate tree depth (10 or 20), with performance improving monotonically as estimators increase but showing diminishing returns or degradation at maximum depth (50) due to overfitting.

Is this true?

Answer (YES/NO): NO